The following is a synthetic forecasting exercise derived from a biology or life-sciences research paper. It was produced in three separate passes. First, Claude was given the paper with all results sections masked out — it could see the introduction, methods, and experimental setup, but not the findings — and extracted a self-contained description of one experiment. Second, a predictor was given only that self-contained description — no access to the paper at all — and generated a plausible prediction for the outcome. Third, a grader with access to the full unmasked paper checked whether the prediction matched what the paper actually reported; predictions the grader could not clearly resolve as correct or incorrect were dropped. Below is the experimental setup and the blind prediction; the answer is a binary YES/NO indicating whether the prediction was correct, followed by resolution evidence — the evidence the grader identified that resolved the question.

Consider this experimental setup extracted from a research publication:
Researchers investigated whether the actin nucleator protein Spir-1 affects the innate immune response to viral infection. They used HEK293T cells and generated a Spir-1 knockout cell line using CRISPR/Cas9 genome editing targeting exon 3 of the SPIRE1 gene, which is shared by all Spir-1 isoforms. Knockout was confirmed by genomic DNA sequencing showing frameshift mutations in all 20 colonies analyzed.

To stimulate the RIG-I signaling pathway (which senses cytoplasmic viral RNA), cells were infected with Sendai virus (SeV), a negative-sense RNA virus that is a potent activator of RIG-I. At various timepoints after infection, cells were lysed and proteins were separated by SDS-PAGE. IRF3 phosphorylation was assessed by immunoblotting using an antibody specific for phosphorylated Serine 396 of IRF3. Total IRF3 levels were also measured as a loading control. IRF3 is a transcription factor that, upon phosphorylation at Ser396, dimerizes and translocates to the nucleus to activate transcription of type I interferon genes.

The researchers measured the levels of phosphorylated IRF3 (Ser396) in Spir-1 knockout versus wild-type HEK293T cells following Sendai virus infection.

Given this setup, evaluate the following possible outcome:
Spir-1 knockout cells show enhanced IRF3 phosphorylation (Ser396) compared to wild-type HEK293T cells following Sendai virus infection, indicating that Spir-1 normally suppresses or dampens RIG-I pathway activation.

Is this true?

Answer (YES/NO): NO